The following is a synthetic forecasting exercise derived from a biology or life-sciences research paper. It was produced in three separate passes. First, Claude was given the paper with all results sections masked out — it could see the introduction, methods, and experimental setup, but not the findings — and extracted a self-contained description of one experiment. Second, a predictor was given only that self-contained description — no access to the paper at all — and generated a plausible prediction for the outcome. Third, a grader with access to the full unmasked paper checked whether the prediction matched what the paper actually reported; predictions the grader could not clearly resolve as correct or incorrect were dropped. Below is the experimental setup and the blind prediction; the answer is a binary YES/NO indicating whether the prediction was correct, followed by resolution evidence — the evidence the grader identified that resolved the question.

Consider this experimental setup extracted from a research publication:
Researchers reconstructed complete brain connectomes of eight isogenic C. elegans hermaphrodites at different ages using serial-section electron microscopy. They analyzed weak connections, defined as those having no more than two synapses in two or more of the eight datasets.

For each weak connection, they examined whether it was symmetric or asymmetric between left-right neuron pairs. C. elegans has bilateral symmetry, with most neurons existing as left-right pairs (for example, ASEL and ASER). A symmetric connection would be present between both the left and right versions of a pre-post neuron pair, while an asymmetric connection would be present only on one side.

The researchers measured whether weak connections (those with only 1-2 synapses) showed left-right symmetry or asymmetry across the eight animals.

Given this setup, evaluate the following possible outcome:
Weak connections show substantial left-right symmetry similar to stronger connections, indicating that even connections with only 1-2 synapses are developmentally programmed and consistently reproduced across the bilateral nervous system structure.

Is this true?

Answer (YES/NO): NO